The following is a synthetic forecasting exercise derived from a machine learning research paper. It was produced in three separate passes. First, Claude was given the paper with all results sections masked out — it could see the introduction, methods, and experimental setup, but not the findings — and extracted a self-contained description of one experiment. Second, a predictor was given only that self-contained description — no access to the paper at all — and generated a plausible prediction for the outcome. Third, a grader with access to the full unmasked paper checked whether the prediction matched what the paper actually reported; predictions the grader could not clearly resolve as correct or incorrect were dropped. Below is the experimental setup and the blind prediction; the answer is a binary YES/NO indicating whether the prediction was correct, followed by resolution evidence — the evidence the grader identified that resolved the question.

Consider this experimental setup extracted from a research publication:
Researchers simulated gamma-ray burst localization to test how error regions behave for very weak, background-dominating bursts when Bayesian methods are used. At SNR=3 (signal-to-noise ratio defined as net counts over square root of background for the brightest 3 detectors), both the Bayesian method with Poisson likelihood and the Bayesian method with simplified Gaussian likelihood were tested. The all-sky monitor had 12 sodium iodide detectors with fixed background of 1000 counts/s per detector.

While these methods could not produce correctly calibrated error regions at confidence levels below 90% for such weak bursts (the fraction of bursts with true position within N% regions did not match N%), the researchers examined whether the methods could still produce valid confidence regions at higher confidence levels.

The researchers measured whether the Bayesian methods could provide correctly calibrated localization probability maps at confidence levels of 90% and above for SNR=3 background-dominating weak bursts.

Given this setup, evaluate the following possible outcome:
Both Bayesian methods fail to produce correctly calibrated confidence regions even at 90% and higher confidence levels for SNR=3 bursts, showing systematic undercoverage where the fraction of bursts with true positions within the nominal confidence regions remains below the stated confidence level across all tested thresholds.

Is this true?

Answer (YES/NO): NO